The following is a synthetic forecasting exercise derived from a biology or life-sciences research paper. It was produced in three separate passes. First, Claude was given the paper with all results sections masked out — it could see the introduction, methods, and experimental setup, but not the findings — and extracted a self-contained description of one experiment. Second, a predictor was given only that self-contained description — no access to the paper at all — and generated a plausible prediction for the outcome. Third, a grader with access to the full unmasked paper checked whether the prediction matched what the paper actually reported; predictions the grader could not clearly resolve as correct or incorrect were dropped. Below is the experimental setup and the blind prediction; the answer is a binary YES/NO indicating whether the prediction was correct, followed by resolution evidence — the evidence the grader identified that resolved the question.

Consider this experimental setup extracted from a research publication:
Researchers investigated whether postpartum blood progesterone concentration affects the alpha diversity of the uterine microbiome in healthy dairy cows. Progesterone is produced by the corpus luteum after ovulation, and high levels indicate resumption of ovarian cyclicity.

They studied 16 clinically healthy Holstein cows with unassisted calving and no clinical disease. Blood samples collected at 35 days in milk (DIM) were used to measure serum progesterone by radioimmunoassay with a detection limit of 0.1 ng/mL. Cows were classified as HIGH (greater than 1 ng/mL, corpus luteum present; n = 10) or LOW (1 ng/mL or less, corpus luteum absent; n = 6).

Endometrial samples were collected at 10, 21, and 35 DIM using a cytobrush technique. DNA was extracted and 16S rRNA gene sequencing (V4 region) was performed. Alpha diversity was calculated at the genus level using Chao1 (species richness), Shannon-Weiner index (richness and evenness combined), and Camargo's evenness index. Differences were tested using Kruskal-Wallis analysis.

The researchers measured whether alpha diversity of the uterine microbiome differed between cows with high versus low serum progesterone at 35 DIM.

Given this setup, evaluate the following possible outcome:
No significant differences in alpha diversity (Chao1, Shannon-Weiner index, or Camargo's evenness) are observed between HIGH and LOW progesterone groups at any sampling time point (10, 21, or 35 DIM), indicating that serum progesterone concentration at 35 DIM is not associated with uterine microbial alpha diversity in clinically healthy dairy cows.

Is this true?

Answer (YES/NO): YES